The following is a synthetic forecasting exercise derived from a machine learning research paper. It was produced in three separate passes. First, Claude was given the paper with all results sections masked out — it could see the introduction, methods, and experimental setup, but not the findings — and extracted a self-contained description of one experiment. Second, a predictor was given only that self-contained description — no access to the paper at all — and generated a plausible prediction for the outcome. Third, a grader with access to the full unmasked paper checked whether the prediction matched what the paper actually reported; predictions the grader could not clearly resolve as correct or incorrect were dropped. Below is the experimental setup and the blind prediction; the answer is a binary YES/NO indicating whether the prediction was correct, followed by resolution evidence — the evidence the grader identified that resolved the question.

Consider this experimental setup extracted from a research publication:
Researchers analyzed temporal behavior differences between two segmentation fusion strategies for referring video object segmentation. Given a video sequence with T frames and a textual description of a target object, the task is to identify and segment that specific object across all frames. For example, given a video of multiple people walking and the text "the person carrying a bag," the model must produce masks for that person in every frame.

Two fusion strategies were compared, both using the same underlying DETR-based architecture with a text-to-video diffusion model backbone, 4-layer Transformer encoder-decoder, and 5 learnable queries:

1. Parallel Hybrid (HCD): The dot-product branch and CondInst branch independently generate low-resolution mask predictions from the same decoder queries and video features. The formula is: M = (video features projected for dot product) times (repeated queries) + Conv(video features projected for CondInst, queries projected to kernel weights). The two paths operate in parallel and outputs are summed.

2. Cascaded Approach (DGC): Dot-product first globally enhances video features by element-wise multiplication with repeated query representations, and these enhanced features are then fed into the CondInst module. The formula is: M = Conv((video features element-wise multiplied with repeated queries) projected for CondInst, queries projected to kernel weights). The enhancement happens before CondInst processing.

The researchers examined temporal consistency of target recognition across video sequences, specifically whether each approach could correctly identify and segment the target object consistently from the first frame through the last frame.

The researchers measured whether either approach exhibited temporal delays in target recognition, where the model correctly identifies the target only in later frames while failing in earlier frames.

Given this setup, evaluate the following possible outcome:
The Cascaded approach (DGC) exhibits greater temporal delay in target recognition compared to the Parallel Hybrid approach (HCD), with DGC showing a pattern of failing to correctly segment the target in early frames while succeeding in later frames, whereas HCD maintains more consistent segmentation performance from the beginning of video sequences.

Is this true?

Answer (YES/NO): YES